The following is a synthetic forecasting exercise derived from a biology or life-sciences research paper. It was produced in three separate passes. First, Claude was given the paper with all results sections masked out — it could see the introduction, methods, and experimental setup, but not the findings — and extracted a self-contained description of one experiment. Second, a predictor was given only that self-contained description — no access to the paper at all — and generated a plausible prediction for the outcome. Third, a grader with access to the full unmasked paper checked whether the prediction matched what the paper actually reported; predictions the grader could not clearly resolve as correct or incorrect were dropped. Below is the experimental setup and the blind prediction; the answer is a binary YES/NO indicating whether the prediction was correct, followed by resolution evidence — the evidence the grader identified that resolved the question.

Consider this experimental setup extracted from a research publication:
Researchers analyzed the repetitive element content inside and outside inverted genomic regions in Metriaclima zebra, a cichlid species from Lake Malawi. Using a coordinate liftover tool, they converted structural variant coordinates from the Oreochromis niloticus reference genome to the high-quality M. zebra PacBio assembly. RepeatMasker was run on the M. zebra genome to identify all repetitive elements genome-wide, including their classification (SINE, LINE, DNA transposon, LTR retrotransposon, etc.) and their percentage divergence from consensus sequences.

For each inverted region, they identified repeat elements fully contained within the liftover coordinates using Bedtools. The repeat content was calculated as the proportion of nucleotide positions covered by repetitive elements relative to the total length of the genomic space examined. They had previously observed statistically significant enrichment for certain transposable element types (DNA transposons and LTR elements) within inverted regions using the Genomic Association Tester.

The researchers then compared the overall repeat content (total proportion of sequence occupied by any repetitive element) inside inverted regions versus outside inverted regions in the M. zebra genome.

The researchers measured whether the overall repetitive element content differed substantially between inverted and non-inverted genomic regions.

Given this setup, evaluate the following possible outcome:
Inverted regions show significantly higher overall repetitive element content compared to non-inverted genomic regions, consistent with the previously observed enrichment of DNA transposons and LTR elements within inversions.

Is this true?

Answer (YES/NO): NO